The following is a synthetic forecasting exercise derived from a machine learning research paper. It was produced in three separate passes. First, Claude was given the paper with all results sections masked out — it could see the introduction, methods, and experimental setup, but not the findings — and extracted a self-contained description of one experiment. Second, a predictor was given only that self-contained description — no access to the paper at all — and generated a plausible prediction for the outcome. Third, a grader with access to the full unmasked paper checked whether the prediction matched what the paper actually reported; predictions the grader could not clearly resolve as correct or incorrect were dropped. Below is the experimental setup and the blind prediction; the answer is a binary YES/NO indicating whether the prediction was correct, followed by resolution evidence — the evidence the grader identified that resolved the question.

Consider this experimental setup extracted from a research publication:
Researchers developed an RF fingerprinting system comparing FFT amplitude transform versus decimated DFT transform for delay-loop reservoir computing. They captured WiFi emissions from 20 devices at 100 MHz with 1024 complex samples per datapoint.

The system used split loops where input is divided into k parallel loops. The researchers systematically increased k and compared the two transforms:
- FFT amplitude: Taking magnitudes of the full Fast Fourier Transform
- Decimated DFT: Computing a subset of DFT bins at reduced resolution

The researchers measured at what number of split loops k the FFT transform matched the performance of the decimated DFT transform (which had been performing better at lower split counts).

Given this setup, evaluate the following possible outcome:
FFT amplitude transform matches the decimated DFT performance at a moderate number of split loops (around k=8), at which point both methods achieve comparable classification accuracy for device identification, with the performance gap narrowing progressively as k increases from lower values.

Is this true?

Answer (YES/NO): YES